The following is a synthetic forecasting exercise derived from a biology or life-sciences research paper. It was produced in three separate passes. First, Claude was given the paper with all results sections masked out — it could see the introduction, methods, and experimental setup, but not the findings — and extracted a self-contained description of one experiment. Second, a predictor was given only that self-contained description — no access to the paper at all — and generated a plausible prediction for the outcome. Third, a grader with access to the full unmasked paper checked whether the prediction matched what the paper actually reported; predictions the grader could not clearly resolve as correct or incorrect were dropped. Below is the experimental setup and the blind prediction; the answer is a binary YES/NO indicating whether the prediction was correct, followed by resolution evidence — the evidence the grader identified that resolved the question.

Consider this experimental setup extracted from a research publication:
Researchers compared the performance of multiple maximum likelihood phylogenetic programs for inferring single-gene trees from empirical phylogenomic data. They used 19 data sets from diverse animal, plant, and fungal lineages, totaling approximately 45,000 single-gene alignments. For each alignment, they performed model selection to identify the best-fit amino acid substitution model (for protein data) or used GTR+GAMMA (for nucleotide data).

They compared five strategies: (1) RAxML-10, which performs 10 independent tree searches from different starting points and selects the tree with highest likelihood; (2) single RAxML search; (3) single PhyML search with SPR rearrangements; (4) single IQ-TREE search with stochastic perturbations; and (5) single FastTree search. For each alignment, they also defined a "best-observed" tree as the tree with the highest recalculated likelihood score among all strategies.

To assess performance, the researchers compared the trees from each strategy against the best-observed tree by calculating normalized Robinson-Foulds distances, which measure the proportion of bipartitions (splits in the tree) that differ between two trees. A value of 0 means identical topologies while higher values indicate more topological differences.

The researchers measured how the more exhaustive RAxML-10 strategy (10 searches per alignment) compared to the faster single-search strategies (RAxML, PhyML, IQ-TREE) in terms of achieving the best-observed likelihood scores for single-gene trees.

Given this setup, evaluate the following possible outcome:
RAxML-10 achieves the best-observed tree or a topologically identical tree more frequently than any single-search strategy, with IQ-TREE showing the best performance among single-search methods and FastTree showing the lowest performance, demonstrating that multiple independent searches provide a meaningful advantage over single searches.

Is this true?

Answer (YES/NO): YES